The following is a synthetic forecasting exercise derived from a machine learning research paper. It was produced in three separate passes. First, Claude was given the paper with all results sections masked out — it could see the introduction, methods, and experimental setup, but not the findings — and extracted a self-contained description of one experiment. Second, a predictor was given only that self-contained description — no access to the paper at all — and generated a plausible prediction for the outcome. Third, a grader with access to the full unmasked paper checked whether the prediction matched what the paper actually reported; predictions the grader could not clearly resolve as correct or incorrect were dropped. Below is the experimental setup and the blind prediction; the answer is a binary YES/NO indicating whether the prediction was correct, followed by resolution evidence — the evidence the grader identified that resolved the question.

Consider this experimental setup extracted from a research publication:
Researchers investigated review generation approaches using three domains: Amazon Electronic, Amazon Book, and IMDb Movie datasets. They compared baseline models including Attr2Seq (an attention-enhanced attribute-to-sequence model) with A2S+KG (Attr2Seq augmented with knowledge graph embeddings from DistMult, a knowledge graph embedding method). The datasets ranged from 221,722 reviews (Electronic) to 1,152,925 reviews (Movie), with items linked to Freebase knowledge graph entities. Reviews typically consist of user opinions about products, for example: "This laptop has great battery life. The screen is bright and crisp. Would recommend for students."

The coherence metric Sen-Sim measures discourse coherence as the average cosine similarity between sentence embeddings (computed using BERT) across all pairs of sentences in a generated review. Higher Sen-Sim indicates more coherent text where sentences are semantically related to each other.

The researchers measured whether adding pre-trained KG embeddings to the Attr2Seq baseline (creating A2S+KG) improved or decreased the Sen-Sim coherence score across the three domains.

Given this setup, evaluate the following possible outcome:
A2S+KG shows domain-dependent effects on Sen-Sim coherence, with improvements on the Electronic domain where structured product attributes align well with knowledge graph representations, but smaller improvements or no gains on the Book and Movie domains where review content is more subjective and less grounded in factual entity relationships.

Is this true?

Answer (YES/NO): NO